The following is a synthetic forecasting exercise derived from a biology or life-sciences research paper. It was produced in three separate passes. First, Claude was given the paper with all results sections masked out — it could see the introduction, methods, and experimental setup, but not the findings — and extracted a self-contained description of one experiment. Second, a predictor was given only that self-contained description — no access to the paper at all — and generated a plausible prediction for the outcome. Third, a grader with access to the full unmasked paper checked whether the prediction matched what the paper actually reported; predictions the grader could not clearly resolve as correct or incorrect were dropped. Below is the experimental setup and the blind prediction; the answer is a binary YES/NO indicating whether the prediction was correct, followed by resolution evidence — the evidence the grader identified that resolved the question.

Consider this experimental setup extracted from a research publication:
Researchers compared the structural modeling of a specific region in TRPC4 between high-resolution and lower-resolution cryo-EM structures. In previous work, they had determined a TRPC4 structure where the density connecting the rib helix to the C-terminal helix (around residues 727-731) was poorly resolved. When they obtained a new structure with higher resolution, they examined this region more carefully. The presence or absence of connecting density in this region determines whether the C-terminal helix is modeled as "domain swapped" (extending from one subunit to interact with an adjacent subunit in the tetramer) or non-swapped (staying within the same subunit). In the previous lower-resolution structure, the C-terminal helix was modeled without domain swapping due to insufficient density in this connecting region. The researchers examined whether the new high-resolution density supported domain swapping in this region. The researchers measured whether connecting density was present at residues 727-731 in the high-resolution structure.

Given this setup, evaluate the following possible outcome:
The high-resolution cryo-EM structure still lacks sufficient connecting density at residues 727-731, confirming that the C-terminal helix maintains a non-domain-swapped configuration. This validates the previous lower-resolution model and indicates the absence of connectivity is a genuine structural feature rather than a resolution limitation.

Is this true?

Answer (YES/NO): NO